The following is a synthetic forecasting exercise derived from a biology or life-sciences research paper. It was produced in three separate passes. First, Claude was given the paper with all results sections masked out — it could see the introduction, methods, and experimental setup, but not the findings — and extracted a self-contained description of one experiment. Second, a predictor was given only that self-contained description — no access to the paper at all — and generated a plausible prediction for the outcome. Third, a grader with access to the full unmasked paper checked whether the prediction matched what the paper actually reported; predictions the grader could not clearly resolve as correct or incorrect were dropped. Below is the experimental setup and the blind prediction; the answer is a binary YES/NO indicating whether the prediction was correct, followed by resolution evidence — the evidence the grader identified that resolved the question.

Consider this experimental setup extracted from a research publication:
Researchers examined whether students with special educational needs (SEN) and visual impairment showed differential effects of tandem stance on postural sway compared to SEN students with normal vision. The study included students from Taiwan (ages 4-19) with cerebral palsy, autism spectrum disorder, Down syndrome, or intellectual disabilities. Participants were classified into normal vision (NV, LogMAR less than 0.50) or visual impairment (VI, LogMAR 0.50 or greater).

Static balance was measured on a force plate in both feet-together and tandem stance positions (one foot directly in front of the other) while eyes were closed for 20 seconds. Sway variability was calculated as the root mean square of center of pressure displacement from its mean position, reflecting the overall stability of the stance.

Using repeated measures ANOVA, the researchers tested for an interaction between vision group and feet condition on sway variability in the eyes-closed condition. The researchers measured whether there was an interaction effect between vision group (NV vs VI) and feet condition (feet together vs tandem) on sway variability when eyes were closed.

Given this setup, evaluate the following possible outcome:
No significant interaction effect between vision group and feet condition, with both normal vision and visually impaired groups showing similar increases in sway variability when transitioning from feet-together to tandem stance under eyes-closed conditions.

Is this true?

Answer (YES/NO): NO